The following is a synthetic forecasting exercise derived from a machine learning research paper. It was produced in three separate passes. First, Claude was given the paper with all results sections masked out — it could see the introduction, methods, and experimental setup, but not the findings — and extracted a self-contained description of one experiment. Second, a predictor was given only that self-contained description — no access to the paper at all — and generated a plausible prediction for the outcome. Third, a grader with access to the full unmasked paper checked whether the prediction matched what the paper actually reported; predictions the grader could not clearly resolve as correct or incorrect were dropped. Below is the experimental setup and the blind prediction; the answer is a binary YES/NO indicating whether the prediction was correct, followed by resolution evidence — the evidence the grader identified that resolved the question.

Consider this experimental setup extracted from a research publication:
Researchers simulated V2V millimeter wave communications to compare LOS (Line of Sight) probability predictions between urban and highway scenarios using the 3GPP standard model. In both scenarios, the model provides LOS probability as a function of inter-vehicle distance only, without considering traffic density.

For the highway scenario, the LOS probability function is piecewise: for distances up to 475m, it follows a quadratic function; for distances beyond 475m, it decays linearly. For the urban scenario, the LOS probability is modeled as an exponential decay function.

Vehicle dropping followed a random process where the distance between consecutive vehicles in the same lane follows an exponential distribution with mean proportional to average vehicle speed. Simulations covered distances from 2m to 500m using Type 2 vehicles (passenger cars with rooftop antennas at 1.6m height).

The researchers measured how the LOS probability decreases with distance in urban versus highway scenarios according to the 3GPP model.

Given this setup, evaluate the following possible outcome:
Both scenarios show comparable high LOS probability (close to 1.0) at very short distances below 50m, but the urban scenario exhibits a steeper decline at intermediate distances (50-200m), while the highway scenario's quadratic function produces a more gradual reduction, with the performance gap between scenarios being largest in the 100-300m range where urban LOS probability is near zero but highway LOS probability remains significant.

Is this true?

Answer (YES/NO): NO